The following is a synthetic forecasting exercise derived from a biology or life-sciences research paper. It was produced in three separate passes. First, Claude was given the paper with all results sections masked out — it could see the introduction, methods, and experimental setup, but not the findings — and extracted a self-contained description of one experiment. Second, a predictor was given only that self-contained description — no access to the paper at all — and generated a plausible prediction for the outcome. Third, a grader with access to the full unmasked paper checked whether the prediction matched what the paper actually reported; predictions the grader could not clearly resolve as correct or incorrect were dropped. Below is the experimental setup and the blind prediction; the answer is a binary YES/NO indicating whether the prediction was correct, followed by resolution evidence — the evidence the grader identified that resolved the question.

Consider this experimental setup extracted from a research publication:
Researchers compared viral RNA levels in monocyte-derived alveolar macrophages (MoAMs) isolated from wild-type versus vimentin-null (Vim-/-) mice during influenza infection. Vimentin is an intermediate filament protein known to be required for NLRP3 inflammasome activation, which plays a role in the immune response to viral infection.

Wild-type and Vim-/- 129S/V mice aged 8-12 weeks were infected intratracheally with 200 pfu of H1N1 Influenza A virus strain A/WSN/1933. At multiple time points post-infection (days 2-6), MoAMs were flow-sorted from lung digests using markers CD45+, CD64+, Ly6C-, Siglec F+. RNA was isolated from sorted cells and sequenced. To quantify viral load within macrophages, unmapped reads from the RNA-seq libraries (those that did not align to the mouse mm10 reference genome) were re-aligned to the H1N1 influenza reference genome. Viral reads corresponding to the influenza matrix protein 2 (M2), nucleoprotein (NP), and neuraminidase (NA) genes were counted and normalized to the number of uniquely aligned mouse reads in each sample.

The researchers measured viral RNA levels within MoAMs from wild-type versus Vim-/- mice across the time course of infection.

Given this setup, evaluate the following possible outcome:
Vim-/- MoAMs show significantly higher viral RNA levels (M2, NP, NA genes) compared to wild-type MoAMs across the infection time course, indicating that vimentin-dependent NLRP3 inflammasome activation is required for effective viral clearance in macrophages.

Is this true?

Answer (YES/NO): NO